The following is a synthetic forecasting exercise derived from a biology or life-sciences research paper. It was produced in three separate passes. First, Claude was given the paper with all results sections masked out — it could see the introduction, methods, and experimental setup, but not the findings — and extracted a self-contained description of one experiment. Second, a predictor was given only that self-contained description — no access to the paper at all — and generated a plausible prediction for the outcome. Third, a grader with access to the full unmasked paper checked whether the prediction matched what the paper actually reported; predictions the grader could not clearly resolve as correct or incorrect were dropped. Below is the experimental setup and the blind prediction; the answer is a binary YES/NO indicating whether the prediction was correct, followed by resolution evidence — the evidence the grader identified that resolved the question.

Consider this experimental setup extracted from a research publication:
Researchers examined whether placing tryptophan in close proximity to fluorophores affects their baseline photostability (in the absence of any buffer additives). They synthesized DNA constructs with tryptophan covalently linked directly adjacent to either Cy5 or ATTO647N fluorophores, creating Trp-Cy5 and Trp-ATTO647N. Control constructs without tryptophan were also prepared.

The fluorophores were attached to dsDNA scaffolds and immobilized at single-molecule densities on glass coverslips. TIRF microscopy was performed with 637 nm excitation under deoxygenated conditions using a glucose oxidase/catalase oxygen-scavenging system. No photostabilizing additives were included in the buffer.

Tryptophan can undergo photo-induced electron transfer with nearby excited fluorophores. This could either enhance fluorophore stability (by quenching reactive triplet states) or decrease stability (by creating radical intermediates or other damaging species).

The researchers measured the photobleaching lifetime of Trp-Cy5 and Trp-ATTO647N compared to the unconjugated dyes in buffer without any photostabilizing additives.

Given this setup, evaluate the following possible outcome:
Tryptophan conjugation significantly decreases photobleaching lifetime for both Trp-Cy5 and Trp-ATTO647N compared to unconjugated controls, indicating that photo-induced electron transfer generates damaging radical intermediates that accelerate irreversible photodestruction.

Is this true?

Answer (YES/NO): NO